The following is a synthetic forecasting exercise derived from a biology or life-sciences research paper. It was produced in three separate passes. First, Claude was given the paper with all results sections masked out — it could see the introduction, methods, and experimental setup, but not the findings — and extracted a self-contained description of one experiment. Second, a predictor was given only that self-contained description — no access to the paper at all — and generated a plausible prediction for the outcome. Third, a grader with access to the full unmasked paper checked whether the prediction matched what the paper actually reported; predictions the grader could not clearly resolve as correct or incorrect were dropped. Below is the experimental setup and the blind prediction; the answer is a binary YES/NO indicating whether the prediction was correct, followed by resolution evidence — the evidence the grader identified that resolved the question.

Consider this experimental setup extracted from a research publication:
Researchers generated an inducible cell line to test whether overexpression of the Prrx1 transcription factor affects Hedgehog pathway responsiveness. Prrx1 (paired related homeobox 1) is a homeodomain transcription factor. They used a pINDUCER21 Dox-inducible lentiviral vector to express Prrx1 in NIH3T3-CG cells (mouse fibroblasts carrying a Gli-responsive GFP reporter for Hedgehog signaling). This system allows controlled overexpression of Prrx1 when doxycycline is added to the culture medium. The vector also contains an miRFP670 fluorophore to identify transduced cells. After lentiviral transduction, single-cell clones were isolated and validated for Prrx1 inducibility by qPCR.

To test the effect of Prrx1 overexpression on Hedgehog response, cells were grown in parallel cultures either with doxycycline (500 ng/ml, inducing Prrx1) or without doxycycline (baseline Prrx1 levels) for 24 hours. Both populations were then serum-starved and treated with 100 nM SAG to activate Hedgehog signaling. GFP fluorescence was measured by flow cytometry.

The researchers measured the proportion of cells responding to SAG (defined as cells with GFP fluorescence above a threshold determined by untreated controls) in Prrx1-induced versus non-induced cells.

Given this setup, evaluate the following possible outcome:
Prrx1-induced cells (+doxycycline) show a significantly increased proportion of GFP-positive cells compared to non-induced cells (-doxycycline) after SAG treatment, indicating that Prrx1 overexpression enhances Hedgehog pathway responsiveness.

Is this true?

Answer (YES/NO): YES